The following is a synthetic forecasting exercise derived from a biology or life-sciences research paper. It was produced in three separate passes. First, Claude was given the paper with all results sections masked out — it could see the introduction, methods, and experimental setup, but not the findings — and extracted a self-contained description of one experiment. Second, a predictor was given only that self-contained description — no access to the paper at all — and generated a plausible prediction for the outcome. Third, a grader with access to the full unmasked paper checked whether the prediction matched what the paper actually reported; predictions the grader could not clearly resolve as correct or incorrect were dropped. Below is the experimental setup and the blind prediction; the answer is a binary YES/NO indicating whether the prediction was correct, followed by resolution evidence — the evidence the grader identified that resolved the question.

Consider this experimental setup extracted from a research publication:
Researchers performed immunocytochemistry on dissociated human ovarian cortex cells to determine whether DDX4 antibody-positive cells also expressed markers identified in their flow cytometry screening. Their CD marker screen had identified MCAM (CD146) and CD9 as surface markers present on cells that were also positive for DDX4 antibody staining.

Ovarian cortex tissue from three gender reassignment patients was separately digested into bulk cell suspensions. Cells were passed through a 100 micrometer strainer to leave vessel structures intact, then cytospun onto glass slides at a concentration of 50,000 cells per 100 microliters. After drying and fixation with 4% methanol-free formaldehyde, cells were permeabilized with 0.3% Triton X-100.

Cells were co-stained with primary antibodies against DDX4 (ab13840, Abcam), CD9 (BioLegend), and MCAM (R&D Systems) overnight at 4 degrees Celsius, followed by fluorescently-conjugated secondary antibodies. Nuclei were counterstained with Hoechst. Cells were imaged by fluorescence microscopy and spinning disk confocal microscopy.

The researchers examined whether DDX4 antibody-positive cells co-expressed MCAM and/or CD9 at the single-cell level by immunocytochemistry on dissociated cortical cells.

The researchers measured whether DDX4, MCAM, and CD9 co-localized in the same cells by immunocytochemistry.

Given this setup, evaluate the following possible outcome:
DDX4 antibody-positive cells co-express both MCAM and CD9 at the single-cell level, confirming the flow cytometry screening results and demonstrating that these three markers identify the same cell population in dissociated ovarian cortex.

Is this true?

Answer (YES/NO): YES